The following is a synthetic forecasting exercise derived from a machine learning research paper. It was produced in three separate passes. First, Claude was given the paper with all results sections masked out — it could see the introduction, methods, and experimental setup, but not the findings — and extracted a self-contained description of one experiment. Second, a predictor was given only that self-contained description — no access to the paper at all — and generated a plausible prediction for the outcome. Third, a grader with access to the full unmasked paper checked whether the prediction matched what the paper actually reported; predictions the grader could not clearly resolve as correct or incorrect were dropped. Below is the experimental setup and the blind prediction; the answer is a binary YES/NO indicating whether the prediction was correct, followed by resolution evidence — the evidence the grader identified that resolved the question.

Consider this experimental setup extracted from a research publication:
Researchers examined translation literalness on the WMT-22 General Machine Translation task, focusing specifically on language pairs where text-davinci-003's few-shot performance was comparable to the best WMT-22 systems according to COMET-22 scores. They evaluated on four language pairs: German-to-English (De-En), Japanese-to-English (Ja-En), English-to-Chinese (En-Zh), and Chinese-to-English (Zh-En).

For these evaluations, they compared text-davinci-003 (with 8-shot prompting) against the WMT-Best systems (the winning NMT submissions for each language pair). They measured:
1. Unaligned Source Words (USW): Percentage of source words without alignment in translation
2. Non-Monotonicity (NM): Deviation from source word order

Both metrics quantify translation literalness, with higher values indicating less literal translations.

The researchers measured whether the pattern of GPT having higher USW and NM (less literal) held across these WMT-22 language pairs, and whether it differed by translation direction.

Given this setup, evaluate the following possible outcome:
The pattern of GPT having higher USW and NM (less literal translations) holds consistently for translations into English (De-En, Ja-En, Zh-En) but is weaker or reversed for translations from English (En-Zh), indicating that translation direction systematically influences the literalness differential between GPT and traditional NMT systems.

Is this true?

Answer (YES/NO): NO